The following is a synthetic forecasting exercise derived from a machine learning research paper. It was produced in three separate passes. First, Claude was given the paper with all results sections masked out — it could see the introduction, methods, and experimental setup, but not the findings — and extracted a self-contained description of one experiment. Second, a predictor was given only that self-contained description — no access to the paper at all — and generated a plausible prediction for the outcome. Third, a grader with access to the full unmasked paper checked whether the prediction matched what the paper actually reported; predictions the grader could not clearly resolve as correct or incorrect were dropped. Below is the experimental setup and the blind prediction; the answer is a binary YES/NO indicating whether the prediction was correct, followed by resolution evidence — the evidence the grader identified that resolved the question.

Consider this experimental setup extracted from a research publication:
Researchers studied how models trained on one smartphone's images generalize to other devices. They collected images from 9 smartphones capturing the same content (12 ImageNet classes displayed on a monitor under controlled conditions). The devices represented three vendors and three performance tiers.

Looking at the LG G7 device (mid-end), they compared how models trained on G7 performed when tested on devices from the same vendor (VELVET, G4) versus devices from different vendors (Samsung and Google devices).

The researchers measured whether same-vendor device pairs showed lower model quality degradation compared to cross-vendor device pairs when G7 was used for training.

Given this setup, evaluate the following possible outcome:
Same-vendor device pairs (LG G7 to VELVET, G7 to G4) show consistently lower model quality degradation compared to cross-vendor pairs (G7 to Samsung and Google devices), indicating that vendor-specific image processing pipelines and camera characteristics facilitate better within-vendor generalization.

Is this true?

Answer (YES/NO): NO